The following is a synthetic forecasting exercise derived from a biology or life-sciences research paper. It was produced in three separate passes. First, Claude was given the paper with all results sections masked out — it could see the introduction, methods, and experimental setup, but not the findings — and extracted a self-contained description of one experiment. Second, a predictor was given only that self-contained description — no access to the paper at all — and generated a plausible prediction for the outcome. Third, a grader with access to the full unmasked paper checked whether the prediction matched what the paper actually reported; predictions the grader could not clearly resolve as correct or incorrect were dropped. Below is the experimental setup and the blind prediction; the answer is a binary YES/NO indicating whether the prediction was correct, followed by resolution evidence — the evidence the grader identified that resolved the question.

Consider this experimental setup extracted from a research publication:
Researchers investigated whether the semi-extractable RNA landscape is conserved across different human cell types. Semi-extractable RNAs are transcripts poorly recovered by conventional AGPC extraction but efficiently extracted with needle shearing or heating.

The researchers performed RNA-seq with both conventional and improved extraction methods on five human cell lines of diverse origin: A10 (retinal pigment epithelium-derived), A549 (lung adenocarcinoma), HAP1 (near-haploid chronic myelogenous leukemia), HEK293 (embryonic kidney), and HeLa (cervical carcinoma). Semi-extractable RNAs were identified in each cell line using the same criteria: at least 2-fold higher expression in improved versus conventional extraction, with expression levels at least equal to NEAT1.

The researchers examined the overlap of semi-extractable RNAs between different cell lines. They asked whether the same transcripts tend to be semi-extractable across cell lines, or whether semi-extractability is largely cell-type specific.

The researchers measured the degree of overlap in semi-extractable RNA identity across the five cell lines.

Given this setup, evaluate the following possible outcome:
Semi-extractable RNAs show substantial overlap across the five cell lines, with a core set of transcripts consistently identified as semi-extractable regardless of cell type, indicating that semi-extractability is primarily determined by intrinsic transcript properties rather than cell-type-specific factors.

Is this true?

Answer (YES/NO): NO